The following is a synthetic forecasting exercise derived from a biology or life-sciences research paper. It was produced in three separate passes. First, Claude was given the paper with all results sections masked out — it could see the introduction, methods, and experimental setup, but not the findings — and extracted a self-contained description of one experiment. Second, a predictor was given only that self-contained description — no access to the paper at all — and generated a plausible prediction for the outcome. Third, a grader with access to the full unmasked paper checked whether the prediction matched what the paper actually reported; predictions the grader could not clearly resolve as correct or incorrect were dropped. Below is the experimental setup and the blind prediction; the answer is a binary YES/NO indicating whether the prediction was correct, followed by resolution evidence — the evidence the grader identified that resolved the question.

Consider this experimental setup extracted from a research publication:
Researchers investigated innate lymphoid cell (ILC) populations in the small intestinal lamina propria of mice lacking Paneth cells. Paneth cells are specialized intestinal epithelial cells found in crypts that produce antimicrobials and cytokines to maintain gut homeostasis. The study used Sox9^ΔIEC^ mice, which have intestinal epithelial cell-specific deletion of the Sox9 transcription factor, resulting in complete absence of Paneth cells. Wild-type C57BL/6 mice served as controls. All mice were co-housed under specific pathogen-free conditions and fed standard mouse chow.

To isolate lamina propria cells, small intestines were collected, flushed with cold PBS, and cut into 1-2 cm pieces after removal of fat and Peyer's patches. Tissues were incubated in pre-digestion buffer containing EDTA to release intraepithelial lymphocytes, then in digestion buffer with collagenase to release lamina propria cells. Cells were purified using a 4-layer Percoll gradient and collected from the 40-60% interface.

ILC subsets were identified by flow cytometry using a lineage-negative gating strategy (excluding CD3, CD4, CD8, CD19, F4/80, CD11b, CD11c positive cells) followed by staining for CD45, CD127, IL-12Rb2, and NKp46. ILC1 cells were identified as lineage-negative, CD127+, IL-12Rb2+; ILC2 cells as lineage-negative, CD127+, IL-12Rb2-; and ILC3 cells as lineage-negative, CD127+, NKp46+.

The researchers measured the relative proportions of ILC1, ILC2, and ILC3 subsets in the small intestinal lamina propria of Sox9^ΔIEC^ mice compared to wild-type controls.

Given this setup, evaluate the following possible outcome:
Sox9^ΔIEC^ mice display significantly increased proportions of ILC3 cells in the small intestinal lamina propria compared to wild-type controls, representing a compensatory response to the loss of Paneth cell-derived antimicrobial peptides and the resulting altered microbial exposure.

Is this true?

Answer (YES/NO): NO